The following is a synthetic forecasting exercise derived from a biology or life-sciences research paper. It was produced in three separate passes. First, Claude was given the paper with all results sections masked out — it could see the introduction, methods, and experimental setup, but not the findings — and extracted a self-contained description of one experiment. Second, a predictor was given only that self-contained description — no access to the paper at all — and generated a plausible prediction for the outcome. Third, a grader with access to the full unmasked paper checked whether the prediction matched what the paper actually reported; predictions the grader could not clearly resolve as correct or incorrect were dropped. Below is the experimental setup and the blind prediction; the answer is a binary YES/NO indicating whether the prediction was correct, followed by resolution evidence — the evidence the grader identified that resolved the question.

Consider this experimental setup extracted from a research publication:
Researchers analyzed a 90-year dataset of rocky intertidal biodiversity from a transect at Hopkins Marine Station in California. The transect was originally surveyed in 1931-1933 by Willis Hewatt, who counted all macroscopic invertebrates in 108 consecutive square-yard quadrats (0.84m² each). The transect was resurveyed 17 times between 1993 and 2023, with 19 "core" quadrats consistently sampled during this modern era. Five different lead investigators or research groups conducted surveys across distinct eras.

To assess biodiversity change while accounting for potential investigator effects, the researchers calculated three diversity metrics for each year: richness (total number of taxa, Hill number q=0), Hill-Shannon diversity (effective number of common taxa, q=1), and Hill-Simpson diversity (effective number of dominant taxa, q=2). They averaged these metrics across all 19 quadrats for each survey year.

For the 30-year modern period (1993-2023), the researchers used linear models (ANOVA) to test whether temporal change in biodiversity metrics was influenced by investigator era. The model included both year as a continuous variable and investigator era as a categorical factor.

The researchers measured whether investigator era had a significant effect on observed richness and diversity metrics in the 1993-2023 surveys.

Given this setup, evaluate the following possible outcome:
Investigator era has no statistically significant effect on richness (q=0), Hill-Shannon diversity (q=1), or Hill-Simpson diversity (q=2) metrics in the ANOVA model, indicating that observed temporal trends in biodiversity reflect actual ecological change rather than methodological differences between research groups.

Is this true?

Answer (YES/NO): NO